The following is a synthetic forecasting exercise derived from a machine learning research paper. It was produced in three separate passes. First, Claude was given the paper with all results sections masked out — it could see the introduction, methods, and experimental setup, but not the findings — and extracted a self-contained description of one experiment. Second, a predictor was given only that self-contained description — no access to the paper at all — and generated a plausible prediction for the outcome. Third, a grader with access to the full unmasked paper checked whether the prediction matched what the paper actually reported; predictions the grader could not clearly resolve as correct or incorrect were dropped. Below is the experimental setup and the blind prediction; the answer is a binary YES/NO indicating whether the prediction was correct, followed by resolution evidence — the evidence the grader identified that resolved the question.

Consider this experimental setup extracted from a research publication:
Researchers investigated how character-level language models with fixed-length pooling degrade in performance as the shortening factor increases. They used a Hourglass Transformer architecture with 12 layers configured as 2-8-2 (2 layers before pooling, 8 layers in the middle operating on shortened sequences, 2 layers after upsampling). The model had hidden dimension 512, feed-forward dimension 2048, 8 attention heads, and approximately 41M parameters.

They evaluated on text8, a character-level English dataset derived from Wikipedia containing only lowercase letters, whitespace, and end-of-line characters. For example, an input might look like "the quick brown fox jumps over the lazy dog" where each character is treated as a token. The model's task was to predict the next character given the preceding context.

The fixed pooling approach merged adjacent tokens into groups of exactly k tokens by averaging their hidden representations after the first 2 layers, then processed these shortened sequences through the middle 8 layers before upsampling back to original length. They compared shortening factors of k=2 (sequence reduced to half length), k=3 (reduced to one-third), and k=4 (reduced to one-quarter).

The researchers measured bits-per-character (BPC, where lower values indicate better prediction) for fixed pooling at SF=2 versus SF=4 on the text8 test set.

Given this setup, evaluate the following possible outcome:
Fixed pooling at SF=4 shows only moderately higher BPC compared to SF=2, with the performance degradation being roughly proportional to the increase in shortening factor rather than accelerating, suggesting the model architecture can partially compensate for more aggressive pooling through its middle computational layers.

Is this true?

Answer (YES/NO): NO